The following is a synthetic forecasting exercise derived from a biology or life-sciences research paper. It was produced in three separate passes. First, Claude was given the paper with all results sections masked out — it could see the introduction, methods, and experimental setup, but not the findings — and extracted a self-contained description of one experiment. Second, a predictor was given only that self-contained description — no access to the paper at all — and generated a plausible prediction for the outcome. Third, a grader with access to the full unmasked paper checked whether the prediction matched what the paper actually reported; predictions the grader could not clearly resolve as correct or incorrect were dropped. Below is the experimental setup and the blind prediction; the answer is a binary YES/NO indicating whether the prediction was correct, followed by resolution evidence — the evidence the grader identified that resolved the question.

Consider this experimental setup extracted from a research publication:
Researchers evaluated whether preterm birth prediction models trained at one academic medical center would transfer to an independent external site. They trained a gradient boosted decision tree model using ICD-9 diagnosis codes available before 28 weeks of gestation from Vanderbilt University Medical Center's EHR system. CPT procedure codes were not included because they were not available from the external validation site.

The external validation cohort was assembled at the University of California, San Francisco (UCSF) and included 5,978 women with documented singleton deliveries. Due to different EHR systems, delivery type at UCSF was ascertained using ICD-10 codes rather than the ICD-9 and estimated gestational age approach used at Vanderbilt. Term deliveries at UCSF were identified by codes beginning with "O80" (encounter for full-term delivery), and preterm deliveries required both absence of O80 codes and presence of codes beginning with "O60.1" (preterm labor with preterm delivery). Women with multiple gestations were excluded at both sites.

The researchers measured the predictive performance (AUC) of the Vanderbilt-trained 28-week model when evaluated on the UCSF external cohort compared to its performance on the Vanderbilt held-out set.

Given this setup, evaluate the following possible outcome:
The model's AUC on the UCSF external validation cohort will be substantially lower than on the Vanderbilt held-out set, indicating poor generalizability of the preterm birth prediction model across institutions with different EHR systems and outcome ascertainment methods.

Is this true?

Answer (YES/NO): NO